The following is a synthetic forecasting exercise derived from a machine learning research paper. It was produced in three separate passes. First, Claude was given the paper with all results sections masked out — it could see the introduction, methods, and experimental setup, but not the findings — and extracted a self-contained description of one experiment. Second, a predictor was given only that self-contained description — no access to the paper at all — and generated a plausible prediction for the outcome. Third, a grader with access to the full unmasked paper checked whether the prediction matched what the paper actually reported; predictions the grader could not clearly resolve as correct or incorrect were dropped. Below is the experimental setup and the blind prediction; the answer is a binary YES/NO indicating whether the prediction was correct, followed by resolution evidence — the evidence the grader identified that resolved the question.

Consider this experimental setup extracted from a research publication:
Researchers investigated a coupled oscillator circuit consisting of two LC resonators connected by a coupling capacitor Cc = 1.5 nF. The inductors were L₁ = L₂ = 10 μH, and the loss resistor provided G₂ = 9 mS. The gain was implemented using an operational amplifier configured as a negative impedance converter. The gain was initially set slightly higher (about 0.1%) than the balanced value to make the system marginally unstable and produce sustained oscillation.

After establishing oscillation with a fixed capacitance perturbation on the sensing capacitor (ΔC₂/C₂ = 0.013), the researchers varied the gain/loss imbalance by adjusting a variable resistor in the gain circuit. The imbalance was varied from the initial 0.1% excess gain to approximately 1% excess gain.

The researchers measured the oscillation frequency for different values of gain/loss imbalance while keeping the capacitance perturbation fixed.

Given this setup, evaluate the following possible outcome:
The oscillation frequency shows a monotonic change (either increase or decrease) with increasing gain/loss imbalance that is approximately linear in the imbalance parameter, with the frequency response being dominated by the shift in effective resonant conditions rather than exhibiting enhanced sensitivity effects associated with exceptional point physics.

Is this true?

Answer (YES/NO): NO